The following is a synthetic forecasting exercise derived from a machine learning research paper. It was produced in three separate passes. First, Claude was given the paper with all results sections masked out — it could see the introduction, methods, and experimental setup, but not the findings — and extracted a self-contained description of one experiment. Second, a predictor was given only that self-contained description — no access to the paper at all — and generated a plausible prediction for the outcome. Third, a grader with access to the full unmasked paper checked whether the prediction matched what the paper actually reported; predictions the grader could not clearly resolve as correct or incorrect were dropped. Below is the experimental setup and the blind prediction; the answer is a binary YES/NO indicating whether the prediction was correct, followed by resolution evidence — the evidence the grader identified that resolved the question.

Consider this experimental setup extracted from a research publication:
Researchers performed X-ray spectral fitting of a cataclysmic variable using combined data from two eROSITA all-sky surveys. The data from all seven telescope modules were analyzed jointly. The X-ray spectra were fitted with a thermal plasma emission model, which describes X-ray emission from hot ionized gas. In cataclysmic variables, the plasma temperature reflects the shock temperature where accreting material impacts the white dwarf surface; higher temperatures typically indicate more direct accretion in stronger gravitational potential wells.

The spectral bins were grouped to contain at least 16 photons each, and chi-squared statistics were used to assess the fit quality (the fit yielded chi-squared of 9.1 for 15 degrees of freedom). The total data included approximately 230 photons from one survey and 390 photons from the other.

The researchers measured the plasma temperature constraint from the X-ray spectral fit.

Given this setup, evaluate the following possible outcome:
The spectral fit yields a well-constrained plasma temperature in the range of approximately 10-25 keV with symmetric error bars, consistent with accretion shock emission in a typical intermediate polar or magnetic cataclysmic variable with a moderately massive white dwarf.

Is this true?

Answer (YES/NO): NO